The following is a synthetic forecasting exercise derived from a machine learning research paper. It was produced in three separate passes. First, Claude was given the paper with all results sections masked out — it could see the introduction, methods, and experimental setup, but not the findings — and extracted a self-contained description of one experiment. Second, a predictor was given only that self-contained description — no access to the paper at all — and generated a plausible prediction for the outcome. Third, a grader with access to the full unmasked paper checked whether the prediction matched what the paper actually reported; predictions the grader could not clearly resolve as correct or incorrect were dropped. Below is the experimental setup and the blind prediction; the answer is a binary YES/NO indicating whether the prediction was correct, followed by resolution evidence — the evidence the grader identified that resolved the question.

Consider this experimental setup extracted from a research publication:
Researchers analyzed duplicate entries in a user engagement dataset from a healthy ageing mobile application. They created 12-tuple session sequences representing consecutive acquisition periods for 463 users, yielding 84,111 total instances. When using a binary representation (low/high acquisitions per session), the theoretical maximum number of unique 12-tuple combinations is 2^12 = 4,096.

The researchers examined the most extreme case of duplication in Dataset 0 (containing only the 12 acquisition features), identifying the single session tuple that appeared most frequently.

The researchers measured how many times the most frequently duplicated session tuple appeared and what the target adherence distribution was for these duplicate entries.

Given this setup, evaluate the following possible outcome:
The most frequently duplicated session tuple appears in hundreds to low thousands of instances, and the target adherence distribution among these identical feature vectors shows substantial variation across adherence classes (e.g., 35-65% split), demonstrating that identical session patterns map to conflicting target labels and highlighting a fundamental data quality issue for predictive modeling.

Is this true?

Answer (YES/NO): NO